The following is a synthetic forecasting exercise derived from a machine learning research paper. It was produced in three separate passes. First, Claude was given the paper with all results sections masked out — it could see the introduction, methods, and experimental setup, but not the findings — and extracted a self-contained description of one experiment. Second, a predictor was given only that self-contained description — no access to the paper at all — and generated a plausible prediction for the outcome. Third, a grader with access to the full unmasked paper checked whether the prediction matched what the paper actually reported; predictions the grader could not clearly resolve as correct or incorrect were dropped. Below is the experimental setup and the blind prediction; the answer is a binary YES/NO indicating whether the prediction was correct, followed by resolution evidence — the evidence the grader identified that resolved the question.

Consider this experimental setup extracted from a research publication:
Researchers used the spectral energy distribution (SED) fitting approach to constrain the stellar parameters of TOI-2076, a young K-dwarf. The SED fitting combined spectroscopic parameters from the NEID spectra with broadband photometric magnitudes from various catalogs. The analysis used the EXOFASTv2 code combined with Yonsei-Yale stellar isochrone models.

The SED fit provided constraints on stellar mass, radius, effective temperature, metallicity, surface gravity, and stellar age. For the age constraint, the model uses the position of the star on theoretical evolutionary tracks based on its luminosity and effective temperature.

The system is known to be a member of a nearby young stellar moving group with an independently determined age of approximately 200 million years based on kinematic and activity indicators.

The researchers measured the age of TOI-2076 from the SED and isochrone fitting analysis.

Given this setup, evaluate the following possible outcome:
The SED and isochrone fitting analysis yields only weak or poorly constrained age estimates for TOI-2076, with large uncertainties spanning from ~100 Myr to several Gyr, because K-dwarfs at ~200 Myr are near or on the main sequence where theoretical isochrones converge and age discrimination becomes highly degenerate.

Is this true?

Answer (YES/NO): NO